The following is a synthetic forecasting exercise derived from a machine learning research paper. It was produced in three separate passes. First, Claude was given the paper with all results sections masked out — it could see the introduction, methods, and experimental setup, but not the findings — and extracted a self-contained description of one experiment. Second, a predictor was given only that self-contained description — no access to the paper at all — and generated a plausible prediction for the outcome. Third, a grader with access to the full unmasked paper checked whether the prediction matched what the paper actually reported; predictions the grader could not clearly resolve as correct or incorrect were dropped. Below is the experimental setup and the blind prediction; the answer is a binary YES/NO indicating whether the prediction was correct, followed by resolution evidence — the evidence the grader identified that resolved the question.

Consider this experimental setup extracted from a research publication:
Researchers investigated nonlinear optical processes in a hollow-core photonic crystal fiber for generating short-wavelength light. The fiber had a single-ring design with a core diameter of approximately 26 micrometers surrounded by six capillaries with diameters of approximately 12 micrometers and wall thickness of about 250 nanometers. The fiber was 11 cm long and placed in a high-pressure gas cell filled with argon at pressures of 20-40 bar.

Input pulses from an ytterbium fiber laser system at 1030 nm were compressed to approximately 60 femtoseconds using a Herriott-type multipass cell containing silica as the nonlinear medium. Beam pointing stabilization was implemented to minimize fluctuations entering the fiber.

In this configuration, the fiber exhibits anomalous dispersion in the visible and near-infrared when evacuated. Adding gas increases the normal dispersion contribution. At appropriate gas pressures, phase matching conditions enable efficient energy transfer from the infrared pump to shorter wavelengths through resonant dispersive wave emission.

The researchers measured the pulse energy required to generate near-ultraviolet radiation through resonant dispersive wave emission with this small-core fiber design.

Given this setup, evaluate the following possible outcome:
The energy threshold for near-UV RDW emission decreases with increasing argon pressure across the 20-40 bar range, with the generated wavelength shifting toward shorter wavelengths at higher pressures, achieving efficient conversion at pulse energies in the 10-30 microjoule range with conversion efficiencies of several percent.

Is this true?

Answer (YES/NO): NO